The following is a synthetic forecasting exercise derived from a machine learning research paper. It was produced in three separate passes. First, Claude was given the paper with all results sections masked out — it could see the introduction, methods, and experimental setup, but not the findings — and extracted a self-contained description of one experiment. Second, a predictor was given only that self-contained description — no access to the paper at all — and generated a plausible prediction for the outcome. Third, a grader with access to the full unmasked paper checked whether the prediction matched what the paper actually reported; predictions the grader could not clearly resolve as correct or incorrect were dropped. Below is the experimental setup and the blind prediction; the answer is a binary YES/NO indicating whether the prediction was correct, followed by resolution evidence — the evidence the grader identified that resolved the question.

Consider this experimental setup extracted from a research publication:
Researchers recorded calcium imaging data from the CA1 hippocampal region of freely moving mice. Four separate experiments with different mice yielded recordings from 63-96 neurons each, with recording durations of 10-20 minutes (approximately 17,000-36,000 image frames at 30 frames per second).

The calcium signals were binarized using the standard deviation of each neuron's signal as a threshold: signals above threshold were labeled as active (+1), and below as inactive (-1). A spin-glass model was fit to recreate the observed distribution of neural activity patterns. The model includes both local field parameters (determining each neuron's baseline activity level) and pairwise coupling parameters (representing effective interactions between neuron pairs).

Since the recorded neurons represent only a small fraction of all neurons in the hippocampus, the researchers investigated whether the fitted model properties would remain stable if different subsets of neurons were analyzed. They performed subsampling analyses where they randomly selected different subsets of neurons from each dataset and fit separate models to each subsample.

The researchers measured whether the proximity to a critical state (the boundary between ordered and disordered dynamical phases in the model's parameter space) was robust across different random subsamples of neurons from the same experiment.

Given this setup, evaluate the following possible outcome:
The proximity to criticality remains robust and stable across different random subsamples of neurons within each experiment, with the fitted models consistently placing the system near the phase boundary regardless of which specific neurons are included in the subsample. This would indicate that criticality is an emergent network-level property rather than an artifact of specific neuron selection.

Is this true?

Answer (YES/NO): YES